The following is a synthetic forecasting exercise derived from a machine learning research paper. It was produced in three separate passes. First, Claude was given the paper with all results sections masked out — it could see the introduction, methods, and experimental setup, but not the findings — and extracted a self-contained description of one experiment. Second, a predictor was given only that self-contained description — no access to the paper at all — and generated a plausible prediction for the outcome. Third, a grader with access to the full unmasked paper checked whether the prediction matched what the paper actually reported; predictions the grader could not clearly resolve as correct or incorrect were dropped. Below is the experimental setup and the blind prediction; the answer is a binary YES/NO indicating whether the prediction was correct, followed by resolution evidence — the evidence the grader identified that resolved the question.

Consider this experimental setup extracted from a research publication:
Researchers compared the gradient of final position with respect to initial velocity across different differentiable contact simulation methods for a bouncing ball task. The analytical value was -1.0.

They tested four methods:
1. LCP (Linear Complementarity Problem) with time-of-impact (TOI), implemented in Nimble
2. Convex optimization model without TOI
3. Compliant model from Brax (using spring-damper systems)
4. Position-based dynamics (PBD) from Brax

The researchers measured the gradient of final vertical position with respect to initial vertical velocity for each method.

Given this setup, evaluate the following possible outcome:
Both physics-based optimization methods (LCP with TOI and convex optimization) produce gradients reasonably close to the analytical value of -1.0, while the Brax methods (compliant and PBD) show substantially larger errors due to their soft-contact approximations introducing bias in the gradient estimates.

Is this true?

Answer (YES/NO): NO